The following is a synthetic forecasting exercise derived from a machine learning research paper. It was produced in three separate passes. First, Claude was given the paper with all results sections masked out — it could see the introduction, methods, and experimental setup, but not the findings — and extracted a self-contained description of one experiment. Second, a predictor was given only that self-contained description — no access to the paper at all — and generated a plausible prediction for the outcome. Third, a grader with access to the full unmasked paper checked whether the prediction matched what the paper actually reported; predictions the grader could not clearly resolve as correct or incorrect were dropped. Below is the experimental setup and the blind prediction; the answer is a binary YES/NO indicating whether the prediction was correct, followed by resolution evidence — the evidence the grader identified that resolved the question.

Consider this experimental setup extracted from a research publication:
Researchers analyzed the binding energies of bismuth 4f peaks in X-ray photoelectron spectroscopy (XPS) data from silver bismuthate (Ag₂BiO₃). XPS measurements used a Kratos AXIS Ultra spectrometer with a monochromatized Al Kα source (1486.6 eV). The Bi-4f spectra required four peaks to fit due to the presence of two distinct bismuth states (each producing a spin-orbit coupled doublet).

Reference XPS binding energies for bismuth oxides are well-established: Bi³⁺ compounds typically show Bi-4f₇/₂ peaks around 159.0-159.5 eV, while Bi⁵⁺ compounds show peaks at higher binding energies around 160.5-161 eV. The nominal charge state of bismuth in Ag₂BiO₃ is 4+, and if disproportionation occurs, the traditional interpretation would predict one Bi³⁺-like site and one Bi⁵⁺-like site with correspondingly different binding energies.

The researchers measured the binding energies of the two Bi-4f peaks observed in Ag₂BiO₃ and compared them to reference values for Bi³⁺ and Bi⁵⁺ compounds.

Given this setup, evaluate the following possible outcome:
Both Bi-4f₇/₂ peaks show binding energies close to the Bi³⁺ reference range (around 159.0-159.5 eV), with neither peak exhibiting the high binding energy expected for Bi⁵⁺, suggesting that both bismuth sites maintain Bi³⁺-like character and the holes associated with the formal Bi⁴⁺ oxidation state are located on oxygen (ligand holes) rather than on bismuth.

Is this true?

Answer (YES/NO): YES